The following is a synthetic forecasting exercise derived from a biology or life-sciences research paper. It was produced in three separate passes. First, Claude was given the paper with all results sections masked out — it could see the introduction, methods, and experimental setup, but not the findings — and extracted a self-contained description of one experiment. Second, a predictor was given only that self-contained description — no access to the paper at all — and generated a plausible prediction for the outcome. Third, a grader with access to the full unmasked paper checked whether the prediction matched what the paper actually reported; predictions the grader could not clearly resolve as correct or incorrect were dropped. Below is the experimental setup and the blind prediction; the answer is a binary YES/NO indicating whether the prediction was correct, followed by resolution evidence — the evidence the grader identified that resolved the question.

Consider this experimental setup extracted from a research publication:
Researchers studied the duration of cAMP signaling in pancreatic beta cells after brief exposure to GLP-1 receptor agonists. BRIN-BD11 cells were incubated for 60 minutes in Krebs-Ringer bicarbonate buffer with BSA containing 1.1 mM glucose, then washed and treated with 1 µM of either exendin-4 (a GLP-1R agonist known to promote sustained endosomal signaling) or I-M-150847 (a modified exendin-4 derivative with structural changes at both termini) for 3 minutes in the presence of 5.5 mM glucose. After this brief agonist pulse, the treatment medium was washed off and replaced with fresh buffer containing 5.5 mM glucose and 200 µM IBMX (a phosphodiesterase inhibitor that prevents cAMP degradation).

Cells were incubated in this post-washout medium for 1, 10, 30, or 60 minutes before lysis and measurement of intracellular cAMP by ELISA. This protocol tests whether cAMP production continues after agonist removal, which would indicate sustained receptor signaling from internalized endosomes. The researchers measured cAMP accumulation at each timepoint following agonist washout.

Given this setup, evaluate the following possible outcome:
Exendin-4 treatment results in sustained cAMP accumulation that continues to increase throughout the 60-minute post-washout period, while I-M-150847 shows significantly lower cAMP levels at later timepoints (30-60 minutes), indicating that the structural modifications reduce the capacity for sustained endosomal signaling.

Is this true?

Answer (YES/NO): YES